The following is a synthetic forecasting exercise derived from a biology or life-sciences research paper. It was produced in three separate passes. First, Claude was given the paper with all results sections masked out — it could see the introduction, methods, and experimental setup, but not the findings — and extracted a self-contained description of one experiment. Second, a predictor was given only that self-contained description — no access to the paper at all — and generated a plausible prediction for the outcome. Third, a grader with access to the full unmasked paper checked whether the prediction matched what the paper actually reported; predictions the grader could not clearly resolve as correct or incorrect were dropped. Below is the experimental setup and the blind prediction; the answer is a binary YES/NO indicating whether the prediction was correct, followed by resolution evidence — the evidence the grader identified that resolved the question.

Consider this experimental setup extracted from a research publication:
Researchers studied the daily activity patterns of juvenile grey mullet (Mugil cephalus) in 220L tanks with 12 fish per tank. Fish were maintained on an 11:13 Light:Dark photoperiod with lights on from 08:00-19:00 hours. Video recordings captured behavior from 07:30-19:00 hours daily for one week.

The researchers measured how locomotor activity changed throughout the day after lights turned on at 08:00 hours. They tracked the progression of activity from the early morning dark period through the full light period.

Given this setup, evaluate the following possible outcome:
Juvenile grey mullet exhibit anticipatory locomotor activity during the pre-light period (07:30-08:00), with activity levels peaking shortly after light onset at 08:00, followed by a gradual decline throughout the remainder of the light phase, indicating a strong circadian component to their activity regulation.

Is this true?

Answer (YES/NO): NO